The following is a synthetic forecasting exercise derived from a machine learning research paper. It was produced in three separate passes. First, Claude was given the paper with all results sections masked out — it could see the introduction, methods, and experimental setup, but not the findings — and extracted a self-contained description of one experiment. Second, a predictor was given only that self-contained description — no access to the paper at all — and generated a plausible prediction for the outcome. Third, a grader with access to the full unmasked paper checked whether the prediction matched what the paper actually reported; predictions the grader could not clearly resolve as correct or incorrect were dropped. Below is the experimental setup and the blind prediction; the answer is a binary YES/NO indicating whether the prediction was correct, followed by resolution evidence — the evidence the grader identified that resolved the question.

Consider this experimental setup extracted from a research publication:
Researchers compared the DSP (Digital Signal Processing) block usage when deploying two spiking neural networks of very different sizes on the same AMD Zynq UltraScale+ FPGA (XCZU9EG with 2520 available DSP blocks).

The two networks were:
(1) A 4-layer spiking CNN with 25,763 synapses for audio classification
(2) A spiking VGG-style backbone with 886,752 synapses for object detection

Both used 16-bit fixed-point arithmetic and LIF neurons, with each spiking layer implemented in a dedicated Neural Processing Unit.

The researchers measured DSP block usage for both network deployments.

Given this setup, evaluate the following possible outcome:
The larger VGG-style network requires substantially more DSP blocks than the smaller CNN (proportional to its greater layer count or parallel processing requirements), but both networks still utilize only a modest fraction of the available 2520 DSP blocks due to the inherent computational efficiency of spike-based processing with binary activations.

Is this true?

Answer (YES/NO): YES